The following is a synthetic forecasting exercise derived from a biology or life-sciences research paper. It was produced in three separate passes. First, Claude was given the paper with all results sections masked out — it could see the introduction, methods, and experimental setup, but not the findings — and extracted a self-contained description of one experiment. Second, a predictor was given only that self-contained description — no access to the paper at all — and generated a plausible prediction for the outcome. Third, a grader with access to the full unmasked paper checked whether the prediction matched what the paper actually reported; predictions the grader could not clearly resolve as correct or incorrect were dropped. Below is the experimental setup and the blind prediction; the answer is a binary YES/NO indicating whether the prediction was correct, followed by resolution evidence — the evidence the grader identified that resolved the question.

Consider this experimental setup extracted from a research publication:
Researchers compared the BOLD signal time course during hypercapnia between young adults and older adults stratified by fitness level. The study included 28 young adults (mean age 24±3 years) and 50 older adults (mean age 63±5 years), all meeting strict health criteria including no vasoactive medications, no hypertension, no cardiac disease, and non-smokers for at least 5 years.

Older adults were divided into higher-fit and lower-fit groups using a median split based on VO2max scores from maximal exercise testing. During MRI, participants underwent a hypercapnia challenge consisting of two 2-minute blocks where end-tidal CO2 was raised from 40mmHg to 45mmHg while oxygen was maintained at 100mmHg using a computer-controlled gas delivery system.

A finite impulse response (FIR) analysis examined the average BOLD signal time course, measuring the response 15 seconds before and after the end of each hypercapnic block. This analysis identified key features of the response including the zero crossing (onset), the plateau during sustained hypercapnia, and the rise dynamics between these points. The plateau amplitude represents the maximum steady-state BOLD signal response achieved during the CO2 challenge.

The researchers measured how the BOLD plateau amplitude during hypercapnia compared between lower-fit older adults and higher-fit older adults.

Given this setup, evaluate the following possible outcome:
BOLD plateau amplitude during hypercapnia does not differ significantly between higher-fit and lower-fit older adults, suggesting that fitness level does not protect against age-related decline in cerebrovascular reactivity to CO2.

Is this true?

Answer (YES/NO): NO